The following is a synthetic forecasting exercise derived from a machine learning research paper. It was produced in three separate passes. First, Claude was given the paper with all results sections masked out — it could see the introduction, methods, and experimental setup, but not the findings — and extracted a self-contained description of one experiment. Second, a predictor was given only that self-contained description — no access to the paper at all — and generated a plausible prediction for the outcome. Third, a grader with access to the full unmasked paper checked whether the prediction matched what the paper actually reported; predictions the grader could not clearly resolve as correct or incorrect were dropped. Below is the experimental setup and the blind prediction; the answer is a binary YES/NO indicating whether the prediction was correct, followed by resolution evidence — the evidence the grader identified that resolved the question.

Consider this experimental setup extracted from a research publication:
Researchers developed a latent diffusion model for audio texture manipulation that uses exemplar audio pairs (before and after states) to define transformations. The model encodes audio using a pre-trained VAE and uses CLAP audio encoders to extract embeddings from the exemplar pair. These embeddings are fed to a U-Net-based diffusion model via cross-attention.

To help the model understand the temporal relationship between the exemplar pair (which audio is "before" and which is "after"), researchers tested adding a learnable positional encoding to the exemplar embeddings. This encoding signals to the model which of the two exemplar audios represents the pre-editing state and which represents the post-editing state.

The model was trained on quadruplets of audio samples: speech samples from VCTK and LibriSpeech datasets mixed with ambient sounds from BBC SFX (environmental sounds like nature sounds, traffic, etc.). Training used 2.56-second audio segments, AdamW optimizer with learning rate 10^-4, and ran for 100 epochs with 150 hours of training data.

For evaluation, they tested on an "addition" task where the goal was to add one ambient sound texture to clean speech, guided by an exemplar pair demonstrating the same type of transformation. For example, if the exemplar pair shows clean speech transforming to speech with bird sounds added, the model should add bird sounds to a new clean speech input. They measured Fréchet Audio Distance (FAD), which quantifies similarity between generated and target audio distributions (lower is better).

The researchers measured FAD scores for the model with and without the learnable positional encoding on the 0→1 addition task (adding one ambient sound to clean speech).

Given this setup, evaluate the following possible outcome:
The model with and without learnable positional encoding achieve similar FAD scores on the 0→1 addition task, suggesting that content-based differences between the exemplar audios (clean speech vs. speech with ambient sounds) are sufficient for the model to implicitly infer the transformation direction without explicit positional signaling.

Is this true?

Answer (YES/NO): NO